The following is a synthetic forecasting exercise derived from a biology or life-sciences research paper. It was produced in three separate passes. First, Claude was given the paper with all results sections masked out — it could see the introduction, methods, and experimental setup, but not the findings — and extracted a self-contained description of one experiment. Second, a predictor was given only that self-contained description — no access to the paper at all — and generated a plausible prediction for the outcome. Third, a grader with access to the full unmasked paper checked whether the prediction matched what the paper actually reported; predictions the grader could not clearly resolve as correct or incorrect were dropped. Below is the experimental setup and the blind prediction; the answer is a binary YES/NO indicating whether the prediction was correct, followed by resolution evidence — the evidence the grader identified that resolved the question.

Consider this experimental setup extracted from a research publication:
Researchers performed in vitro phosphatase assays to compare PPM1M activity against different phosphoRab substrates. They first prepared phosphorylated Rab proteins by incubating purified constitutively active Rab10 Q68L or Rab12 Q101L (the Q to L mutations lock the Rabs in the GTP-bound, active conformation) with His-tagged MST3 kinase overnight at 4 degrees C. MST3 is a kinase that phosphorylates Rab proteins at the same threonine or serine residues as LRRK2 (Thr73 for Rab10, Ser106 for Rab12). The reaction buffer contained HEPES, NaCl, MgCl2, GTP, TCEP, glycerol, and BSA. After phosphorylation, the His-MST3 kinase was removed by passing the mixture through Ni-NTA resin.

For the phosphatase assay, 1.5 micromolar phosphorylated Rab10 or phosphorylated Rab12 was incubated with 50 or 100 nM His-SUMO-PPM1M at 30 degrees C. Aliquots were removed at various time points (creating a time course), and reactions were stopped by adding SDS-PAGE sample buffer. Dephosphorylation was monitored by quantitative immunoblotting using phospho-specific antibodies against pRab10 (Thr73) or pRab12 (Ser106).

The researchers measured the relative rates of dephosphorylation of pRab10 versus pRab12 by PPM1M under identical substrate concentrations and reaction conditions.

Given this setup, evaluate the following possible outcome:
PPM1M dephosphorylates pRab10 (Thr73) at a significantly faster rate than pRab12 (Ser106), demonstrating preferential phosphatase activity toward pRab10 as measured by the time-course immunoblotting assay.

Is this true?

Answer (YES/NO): NO